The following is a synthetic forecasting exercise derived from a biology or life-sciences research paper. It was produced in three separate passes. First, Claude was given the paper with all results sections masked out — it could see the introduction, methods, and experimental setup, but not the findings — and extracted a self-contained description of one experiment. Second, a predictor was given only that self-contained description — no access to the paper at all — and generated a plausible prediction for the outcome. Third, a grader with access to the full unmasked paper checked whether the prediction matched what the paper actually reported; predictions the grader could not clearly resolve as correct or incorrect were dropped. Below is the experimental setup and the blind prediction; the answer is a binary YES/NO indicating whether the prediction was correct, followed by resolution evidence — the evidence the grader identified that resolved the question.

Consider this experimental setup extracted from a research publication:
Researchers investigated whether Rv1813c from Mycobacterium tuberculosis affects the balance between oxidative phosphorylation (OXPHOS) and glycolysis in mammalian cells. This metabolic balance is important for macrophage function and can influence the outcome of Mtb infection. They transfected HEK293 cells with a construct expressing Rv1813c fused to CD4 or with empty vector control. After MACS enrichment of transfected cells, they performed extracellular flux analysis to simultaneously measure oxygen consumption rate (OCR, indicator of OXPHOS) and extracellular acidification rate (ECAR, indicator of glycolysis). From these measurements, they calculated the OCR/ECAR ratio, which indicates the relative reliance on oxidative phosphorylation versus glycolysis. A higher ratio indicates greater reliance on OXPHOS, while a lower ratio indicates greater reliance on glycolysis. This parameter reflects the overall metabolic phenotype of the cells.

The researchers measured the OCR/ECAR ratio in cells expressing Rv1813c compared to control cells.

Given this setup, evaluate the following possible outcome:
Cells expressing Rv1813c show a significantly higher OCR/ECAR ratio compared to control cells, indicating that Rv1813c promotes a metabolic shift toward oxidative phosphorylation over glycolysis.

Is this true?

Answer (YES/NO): YES